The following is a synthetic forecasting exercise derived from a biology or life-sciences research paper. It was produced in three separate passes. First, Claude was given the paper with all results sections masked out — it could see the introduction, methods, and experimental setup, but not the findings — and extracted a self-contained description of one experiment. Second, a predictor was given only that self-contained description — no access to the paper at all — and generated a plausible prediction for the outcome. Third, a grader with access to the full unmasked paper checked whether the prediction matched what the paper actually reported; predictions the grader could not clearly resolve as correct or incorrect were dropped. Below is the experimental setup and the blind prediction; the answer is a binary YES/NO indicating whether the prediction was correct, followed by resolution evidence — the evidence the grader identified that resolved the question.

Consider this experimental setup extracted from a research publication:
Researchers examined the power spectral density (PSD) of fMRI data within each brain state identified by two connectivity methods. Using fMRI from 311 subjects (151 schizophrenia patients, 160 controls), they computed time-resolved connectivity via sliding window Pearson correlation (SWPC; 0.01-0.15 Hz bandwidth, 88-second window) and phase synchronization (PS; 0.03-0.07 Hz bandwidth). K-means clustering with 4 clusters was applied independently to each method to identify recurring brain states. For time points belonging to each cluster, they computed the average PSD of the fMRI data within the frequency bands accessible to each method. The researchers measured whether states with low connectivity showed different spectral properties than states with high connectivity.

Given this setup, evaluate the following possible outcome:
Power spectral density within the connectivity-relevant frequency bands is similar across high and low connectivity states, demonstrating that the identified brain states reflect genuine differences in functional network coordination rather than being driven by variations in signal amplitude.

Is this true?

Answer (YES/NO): NO